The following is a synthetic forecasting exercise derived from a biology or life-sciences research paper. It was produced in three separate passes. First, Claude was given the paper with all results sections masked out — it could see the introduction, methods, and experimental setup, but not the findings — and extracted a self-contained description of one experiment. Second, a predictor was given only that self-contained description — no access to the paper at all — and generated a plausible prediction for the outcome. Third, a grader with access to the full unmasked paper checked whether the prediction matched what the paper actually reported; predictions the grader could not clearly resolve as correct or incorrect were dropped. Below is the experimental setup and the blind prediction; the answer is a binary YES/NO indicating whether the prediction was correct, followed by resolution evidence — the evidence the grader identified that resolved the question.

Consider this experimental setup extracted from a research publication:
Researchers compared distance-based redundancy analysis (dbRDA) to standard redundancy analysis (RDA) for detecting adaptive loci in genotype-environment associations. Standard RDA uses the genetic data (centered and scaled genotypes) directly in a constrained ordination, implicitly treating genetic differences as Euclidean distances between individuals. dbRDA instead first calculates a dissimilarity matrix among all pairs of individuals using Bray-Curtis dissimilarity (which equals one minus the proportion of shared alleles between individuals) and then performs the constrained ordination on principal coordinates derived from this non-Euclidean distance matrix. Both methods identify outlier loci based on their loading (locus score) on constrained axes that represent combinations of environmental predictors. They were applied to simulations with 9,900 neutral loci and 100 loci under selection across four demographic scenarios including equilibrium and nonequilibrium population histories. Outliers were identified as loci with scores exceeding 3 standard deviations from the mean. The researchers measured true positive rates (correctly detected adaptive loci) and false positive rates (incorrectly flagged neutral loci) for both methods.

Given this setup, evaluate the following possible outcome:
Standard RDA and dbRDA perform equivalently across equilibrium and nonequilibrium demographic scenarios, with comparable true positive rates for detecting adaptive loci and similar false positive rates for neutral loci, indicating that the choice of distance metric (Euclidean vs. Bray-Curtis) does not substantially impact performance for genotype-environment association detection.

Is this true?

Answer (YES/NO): NO